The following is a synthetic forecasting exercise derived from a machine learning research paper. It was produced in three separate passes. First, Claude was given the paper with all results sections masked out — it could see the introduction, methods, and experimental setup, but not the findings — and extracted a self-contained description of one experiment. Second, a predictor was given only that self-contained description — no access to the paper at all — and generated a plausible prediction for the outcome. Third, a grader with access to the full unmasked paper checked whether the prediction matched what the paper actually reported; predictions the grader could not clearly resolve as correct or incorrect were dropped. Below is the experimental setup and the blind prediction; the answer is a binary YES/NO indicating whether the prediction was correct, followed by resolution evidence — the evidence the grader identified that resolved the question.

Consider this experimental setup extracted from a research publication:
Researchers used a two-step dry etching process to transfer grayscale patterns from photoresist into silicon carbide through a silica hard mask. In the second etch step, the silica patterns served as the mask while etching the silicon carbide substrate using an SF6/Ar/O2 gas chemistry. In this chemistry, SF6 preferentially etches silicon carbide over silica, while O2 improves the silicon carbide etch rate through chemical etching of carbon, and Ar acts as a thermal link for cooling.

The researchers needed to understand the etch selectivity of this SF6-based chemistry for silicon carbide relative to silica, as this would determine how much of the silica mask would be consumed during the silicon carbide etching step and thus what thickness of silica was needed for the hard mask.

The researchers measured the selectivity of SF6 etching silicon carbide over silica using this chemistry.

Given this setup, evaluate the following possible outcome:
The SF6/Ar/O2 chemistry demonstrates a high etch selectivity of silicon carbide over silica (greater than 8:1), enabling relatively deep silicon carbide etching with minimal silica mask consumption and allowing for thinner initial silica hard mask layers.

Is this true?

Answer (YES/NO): NO